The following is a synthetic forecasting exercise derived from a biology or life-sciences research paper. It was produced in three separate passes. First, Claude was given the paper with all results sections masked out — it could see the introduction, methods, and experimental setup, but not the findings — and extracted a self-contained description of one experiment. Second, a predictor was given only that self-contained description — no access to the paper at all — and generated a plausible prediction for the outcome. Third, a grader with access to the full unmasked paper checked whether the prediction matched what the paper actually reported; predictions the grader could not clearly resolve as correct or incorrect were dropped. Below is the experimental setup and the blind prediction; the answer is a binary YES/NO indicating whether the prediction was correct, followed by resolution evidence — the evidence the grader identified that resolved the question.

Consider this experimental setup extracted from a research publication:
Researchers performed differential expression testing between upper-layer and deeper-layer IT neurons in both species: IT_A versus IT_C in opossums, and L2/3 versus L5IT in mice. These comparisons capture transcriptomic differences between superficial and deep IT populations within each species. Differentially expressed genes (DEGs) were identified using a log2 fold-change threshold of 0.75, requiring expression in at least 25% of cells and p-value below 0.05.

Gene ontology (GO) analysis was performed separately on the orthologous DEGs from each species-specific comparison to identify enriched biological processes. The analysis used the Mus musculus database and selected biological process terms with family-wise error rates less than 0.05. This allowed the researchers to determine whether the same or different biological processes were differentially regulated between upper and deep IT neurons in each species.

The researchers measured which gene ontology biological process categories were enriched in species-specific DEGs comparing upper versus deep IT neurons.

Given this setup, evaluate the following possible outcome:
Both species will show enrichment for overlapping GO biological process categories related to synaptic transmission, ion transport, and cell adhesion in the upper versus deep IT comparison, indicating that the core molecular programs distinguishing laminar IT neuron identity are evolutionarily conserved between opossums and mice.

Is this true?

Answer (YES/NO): NO